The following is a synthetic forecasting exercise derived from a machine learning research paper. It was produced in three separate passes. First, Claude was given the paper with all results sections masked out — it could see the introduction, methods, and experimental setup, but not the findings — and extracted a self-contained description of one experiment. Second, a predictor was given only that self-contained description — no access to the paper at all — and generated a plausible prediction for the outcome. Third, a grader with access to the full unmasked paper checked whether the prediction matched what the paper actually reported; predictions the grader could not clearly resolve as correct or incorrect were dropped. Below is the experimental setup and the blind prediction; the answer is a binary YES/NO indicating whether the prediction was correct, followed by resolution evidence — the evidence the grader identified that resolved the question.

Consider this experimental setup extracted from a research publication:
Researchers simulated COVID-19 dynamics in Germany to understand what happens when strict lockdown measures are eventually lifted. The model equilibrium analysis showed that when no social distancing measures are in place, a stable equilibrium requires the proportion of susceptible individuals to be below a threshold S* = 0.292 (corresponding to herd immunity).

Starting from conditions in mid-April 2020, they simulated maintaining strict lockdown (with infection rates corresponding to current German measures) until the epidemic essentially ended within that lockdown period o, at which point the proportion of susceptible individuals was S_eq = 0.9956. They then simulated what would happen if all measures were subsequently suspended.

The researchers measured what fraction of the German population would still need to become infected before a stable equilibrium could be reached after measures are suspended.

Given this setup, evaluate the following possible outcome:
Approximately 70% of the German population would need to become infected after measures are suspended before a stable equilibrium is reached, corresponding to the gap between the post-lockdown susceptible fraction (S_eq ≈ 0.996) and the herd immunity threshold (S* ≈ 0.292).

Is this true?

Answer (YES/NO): YES